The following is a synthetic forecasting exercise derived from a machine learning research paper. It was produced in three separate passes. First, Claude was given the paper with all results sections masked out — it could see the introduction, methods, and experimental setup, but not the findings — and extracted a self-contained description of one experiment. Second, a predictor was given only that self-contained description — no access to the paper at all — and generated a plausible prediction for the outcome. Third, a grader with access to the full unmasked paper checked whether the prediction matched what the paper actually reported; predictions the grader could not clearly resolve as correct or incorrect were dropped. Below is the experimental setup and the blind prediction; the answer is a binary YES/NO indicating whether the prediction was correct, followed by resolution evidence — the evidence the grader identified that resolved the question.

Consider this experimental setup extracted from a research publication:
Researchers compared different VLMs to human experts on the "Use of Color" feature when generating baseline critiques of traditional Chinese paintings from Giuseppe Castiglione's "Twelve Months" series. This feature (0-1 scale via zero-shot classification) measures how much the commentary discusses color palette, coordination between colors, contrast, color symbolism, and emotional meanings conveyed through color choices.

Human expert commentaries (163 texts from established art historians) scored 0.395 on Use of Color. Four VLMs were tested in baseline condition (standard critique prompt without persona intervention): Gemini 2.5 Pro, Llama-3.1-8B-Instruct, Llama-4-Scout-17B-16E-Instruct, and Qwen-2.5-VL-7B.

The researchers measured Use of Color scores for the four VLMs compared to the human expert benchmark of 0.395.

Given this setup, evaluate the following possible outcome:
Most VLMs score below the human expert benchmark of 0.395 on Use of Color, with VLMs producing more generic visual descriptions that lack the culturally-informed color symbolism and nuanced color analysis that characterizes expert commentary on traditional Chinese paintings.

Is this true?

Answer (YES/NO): NO